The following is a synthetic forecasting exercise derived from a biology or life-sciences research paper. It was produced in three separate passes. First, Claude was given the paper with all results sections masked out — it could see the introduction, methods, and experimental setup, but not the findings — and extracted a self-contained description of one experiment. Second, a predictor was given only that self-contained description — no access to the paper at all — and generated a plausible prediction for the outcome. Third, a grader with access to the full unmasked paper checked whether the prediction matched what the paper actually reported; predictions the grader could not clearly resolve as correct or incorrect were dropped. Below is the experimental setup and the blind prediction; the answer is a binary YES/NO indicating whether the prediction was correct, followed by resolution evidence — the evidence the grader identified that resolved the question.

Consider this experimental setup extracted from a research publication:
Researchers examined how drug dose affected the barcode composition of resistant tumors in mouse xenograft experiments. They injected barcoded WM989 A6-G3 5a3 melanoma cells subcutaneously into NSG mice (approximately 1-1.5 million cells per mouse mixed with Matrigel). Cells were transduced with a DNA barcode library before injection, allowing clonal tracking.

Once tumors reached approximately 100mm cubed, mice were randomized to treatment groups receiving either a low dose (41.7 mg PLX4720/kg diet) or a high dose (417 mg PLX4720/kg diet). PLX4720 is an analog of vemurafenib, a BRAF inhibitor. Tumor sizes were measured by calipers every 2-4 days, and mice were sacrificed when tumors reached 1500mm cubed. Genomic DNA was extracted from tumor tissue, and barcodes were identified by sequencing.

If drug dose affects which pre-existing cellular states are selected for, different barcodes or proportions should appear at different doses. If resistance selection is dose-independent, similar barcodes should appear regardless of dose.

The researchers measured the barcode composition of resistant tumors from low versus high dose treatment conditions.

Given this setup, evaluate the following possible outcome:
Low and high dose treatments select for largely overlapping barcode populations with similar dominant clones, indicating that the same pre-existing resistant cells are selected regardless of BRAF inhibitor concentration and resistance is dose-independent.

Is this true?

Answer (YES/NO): NO